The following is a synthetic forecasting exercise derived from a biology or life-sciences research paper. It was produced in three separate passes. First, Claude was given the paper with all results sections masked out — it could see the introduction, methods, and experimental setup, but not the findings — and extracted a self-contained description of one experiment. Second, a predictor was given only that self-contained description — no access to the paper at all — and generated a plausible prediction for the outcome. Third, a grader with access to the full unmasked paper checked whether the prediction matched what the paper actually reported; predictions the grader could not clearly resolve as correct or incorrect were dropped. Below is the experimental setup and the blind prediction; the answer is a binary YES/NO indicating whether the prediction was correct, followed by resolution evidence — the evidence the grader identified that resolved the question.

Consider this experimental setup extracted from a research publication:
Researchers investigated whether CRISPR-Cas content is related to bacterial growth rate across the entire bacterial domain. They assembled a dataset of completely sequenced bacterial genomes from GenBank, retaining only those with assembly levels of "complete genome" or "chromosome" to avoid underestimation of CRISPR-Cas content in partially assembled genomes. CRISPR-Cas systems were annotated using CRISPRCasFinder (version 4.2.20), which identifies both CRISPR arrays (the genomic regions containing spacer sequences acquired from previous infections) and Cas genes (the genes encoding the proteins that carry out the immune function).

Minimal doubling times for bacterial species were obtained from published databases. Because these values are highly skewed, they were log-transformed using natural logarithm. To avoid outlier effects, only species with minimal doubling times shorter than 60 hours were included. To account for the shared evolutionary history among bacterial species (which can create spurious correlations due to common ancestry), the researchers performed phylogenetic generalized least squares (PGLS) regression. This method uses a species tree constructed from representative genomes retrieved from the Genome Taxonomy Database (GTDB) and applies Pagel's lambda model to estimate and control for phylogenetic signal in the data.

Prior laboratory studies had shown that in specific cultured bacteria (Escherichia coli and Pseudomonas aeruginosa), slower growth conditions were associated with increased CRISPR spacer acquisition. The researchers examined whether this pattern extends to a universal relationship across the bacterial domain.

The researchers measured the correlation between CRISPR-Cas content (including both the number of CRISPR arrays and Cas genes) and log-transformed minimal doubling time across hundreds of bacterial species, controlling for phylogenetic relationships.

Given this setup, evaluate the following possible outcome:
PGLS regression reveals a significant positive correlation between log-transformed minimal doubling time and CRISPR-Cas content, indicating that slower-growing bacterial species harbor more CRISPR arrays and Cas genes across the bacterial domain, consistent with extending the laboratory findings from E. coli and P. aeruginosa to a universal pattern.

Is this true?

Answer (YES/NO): YES